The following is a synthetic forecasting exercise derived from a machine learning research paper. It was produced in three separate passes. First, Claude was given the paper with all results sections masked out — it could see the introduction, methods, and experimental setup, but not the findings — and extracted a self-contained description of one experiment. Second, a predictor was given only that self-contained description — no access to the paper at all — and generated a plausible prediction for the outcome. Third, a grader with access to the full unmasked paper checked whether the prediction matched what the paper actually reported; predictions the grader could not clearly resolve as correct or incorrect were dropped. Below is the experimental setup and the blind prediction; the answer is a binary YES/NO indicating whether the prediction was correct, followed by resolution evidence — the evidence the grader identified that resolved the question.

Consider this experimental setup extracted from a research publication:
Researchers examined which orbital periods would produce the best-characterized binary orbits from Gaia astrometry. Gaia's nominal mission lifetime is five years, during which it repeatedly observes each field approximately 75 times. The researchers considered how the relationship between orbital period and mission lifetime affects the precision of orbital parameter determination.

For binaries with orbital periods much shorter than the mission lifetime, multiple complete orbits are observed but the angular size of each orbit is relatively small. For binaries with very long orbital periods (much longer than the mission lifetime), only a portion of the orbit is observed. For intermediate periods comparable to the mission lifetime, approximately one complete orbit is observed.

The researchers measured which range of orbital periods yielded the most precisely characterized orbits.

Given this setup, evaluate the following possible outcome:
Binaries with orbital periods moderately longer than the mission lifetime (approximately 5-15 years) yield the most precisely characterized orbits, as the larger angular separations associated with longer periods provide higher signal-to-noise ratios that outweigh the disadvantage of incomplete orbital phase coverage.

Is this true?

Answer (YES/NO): NO